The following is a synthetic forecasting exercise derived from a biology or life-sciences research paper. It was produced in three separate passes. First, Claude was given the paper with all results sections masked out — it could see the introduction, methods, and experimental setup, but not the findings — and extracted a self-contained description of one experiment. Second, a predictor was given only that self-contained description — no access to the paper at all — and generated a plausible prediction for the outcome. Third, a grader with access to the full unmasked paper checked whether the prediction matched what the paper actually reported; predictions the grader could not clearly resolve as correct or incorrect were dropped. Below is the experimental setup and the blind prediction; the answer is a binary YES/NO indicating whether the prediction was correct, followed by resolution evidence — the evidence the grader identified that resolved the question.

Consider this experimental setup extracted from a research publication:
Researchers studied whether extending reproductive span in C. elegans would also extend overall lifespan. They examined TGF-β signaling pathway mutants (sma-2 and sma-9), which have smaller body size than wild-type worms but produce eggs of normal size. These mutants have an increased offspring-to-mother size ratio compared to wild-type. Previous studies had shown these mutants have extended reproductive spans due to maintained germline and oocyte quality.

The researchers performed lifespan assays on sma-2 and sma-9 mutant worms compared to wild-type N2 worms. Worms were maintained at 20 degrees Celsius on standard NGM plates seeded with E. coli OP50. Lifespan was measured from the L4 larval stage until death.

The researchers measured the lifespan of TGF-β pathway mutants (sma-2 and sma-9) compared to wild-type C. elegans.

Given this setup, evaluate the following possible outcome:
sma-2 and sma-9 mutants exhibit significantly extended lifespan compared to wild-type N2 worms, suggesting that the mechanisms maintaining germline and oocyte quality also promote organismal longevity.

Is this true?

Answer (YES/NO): NO